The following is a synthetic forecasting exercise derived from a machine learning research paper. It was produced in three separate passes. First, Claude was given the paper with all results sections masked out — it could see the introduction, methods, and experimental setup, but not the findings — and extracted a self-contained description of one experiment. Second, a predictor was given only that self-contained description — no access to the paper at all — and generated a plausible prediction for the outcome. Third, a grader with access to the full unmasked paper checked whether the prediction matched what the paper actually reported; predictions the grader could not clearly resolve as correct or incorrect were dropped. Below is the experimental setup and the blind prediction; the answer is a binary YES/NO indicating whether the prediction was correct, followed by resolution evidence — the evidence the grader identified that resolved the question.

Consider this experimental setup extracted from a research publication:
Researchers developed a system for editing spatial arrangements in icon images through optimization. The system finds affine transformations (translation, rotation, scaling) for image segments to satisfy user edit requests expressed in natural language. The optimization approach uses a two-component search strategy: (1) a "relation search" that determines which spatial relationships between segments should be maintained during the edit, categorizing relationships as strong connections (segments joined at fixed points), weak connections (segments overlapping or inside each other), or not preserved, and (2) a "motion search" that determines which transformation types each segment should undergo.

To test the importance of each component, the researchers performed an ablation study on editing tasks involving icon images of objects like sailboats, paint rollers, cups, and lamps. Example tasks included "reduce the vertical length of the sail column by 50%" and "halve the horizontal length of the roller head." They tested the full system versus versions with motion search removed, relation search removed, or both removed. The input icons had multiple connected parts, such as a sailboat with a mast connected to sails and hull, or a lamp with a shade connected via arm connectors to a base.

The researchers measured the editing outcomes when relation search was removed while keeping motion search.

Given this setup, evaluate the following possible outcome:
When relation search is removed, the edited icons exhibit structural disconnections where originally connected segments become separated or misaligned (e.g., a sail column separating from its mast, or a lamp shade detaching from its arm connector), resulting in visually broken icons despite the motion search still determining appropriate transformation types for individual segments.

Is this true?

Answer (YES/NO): NO